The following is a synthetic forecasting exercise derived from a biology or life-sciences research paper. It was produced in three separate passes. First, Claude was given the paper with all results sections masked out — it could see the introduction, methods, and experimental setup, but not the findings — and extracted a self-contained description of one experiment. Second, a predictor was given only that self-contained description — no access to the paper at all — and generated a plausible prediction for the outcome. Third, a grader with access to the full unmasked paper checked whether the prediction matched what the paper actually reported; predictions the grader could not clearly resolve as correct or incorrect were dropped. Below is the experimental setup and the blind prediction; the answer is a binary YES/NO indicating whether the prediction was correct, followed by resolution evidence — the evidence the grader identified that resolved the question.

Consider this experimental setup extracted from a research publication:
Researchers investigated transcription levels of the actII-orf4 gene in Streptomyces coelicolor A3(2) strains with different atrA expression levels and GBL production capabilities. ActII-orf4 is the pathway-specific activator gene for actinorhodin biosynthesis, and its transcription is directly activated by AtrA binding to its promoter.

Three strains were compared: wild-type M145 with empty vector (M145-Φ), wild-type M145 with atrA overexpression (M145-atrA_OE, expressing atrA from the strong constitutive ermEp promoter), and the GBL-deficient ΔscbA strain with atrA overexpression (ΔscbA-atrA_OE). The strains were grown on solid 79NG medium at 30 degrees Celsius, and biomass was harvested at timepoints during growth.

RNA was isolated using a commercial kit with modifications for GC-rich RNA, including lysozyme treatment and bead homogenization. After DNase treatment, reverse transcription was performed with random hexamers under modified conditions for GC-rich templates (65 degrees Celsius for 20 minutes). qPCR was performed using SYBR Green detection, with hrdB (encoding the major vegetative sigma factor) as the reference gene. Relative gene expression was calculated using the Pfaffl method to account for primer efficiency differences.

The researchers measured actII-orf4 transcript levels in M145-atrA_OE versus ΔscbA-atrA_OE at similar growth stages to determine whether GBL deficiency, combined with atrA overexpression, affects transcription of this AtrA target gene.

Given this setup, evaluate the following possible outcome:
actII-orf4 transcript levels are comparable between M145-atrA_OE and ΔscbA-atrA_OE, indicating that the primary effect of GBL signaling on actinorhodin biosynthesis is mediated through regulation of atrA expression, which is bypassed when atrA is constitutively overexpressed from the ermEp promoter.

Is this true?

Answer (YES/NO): NO